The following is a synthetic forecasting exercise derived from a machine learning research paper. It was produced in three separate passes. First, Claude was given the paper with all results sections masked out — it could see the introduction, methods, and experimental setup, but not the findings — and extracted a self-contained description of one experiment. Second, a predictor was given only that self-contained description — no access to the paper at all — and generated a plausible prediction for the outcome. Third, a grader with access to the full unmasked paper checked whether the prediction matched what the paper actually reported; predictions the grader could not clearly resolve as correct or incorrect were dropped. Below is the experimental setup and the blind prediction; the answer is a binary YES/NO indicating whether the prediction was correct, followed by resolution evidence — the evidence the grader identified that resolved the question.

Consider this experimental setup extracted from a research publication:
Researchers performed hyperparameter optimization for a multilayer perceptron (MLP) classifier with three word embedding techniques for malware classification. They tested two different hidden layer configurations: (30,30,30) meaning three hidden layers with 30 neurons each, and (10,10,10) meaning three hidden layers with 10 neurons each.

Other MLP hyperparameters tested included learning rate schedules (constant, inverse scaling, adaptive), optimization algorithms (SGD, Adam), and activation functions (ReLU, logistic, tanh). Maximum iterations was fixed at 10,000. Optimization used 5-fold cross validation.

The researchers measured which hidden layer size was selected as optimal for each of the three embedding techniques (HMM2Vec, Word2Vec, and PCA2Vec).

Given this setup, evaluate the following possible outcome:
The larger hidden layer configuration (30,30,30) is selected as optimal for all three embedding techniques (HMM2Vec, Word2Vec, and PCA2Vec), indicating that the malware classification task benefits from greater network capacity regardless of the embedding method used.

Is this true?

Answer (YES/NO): YES